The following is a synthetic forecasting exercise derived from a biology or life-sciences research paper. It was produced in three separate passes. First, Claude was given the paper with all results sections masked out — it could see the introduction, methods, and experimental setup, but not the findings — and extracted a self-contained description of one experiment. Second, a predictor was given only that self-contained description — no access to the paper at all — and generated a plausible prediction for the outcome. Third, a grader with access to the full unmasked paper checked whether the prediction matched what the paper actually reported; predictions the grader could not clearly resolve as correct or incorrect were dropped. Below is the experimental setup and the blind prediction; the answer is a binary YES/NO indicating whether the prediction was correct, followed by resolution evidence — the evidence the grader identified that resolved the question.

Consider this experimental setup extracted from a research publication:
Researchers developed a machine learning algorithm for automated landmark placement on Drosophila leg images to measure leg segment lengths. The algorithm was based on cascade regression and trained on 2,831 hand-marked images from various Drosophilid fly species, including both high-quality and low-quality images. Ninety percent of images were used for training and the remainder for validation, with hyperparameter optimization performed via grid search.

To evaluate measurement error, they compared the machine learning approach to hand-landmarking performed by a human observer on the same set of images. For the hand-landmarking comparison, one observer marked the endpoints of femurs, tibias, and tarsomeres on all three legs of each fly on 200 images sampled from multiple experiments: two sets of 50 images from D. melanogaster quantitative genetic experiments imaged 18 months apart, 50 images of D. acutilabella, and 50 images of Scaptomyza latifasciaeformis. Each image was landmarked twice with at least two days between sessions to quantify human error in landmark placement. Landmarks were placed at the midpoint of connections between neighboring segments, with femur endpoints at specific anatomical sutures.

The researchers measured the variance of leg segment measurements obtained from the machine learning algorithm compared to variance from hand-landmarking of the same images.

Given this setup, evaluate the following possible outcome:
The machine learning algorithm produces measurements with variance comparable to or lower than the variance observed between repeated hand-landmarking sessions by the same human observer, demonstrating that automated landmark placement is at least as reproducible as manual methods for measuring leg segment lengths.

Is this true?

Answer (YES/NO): NO